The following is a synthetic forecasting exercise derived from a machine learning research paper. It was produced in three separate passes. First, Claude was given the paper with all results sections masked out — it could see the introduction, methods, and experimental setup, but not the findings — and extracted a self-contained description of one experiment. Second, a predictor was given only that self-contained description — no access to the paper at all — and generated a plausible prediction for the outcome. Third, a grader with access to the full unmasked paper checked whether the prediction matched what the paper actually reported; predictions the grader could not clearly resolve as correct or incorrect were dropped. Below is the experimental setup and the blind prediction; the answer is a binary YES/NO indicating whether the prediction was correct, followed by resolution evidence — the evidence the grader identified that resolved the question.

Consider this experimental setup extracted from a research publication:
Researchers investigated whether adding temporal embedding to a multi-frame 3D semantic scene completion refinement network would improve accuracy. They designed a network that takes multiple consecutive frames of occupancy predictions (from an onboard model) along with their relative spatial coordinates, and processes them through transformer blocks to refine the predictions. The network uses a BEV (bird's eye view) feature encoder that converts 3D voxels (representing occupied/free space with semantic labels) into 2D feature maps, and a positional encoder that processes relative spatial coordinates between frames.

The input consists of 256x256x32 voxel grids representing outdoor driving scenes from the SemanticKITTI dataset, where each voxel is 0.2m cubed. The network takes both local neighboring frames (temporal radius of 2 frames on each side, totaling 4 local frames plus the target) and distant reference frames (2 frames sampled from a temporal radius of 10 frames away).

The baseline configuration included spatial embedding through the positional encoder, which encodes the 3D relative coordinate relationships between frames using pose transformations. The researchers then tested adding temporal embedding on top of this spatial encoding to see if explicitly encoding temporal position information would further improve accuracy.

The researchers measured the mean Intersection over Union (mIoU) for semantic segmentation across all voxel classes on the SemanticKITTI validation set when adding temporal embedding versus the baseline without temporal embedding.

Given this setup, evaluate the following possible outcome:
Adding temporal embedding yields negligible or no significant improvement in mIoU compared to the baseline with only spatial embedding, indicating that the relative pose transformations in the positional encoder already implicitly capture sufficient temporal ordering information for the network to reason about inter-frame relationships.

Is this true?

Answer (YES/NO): YES